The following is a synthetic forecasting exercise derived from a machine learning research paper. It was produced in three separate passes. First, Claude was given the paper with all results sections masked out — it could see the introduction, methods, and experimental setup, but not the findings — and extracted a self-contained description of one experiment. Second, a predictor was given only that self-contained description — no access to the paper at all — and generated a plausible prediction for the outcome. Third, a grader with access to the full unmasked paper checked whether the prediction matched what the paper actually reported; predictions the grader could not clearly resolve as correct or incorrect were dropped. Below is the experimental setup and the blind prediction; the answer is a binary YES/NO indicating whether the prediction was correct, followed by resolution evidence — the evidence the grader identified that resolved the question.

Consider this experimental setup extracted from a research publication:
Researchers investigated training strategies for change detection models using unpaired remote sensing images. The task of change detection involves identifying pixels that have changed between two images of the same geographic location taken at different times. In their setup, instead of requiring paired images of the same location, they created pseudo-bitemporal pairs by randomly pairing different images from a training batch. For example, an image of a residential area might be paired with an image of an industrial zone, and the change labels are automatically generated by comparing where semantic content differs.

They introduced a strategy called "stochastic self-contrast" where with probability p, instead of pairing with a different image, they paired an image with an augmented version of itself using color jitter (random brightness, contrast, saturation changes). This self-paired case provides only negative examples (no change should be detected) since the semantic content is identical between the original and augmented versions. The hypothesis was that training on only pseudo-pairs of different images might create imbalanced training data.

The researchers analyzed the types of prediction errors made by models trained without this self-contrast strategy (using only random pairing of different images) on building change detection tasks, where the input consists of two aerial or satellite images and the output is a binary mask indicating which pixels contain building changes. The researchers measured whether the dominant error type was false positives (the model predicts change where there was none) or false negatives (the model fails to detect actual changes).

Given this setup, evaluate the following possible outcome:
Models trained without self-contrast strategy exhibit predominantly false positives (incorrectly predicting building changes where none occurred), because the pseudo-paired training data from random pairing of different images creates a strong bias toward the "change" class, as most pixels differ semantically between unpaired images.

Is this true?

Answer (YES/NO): YES